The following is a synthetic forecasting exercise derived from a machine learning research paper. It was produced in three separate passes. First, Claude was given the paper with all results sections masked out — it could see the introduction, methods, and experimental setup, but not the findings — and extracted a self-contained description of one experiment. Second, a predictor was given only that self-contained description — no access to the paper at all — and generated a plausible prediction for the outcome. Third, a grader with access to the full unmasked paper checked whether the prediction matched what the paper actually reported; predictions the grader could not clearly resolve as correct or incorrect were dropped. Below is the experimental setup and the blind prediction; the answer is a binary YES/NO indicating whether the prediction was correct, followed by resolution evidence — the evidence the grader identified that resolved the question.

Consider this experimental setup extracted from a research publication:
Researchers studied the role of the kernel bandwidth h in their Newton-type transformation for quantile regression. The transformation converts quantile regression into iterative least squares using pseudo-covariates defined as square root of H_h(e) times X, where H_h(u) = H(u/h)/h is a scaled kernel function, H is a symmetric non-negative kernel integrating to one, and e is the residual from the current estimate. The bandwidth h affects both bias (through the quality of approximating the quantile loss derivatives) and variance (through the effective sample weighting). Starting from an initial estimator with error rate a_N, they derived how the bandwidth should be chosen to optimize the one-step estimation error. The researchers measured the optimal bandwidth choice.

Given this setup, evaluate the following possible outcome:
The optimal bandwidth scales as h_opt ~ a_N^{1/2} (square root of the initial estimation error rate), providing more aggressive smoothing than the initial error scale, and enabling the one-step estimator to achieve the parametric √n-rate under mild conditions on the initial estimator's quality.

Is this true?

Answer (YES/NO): NO